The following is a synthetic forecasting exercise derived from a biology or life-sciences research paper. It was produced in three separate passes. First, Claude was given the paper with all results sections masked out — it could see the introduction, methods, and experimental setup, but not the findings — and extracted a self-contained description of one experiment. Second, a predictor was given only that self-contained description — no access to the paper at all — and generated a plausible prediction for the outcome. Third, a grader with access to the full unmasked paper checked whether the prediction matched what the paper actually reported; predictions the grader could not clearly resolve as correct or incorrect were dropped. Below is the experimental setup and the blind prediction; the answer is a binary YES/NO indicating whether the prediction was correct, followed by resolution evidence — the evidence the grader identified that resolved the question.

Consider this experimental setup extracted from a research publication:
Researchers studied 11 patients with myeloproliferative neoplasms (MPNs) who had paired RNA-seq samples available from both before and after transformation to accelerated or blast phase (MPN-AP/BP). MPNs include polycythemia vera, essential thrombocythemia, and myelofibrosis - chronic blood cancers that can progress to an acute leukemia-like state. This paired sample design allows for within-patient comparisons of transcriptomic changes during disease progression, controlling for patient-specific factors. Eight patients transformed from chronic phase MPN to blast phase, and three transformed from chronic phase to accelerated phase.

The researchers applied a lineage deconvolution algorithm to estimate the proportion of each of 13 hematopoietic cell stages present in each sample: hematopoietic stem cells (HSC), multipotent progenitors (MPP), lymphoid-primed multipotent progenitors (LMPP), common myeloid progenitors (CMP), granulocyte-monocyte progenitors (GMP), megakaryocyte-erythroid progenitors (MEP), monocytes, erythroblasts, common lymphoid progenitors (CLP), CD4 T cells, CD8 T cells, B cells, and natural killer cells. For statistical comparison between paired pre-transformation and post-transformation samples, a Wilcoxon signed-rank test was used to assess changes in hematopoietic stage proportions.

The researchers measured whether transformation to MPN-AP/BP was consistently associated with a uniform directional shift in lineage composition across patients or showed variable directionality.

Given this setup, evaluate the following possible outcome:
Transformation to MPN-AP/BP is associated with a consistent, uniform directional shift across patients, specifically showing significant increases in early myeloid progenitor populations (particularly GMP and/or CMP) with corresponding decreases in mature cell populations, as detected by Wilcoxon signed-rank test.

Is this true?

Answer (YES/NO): NO